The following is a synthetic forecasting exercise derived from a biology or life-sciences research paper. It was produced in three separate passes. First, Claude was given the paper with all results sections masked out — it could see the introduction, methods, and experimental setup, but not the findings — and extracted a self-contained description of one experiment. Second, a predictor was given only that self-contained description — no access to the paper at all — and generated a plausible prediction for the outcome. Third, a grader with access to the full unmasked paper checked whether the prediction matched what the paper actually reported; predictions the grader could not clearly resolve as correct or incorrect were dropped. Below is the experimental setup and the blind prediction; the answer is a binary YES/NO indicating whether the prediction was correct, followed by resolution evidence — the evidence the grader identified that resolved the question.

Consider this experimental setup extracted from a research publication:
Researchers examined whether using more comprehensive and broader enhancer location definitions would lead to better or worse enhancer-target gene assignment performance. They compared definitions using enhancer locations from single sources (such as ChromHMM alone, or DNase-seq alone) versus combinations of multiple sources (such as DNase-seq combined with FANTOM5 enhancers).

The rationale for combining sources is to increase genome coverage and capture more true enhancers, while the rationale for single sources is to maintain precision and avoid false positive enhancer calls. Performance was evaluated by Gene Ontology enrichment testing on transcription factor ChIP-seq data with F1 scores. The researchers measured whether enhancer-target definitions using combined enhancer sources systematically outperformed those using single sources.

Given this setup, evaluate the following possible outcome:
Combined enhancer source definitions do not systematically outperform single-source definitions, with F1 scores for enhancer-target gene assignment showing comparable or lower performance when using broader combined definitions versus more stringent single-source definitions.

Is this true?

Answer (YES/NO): NO